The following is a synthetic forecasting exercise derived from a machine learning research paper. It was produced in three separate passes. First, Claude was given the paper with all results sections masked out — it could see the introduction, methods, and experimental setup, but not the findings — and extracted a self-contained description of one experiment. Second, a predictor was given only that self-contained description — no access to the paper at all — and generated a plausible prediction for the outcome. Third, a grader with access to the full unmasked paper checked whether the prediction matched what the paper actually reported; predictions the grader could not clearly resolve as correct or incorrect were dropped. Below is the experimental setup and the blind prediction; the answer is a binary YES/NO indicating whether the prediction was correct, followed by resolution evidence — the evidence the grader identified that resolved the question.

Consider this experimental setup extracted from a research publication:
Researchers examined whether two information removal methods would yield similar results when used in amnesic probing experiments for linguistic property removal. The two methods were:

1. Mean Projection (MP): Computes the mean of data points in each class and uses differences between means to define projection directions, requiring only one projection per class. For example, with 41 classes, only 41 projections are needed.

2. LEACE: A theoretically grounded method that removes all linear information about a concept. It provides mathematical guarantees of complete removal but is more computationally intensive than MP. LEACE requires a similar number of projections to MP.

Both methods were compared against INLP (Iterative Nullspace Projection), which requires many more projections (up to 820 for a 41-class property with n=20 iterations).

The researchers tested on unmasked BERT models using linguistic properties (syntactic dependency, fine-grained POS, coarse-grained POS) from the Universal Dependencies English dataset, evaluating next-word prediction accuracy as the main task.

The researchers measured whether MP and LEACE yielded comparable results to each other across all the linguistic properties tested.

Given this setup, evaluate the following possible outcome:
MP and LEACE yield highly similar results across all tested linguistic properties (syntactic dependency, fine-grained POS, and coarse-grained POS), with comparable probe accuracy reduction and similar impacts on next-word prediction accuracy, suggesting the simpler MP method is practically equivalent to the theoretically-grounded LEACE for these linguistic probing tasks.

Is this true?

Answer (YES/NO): YES